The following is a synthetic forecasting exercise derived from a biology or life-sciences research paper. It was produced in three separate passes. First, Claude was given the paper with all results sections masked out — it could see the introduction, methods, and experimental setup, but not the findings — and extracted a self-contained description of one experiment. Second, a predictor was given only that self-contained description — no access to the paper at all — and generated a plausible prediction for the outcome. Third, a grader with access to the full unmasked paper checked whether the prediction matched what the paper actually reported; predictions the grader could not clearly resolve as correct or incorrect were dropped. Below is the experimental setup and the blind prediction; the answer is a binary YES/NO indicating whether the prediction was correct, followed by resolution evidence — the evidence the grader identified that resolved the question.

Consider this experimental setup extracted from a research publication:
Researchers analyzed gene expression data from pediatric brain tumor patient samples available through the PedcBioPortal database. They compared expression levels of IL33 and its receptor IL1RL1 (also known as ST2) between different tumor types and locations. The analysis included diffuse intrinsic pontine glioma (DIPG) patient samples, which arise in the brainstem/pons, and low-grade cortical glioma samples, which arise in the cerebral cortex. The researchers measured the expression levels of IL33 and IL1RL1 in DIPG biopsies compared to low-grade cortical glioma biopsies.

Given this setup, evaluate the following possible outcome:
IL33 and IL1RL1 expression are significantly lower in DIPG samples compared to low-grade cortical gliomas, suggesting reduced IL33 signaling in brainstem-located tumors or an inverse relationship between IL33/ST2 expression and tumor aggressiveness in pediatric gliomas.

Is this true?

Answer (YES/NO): NO